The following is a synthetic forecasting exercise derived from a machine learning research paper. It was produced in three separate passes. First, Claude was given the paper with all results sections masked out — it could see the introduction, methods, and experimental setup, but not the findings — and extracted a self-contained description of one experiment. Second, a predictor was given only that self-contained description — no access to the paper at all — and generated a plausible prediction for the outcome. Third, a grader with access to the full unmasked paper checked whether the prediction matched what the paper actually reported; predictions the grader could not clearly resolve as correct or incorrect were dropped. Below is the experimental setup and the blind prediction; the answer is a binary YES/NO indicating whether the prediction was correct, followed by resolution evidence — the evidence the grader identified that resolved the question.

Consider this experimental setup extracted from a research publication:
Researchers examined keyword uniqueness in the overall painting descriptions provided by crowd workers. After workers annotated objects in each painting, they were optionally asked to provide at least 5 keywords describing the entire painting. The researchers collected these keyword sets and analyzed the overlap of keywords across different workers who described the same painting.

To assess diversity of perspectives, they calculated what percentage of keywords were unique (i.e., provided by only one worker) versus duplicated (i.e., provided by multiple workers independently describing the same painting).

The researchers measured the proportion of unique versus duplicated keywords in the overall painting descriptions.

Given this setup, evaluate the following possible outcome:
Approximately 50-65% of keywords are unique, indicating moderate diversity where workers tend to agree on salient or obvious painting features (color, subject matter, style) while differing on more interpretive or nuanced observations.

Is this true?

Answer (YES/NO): NO